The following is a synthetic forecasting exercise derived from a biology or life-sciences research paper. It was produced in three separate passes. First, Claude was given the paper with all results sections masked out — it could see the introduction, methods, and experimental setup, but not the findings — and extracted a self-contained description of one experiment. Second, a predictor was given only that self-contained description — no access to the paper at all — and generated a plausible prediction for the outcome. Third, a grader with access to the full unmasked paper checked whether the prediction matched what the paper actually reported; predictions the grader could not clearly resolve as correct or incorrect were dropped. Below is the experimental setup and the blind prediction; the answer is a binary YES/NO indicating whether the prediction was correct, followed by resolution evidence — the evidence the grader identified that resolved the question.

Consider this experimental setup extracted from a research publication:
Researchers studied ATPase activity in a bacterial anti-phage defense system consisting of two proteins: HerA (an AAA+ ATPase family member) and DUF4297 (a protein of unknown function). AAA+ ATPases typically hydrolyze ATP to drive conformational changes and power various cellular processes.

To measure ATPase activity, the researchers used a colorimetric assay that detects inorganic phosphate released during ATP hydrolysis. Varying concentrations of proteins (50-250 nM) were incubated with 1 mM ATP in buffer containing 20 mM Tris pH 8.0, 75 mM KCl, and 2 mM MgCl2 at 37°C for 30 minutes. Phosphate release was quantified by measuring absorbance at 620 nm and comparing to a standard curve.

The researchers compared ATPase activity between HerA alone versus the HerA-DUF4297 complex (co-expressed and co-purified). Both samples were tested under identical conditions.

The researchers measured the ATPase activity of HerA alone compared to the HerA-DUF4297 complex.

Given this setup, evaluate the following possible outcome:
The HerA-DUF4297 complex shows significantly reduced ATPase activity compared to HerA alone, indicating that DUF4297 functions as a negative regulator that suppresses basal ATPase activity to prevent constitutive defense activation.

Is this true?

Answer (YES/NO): NO